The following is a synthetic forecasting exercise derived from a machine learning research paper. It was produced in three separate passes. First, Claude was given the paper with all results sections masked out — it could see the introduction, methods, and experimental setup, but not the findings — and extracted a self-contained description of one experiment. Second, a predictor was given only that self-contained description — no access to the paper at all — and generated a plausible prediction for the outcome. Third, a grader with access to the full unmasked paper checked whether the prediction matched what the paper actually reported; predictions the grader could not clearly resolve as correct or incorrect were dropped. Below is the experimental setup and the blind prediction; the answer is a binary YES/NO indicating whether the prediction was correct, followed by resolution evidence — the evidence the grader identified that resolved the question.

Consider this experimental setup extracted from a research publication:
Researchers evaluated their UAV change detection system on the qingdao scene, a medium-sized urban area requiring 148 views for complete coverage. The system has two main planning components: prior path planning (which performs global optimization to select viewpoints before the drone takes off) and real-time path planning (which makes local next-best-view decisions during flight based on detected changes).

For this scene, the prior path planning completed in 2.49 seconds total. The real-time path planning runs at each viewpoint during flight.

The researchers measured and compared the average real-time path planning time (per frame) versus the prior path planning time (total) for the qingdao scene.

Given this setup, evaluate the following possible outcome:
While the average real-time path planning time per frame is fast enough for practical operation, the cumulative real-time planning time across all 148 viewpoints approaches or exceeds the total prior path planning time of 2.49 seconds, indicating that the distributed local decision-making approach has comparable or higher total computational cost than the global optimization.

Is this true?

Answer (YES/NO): YES